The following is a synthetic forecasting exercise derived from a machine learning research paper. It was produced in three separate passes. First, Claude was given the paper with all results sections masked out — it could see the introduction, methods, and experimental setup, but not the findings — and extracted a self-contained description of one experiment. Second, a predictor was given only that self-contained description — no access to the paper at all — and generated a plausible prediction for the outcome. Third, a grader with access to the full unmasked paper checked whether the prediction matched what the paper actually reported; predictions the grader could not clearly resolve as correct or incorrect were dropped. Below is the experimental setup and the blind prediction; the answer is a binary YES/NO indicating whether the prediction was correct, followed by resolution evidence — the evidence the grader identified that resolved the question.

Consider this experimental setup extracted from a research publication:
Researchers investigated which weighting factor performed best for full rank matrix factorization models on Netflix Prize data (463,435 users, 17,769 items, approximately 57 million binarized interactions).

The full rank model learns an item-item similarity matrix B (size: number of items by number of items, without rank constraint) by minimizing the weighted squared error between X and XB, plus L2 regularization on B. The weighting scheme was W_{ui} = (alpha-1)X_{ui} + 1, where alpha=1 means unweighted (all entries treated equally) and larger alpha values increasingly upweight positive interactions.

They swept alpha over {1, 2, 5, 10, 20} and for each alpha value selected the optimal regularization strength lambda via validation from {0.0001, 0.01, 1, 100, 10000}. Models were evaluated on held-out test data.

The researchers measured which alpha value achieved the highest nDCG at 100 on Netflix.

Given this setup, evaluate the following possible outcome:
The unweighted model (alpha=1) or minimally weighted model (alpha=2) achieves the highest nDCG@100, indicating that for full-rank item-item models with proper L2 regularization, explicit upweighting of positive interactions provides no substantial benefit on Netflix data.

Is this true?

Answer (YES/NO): YES